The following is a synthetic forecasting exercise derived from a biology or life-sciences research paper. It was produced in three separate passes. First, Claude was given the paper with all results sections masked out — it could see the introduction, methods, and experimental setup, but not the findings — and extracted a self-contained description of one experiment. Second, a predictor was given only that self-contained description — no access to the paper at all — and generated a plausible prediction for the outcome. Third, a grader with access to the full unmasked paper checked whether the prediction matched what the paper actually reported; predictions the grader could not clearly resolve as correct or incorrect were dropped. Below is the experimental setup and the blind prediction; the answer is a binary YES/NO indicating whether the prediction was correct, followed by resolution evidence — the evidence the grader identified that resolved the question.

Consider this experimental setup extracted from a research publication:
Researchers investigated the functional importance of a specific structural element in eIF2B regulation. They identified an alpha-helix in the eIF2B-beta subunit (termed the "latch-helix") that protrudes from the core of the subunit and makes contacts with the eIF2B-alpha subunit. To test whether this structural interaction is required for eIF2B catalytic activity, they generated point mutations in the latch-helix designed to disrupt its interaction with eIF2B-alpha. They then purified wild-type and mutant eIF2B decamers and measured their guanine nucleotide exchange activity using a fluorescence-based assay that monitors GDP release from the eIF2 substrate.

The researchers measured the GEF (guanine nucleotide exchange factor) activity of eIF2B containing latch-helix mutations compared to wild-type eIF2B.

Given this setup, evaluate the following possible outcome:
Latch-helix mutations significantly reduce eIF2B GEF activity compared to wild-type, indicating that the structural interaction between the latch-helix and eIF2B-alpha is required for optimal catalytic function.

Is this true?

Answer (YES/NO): YES